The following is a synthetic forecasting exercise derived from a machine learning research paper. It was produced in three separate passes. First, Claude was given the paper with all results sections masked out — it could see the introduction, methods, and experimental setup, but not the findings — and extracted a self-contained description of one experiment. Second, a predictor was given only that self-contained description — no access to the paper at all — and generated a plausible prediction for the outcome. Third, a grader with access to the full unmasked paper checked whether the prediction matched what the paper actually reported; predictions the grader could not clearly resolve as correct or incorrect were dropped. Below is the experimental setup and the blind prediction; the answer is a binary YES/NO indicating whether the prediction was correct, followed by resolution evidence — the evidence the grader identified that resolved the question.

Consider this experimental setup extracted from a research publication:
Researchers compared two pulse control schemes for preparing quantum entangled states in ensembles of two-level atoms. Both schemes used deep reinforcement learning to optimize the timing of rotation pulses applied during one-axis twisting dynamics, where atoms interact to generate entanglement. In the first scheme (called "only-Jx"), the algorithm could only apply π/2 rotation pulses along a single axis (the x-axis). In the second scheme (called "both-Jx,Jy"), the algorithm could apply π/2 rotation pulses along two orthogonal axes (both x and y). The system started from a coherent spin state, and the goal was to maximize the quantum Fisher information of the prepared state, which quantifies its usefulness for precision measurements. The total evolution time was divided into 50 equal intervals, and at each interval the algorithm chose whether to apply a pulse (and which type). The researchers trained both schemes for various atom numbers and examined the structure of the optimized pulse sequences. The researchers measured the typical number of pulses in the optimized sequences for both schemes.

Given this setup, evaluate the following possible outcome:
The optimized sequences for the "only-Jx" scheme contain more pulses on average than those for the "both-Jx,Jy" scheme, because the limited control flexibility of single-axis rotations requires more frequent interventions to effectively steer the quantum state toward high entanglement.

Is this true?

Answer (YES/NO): NO